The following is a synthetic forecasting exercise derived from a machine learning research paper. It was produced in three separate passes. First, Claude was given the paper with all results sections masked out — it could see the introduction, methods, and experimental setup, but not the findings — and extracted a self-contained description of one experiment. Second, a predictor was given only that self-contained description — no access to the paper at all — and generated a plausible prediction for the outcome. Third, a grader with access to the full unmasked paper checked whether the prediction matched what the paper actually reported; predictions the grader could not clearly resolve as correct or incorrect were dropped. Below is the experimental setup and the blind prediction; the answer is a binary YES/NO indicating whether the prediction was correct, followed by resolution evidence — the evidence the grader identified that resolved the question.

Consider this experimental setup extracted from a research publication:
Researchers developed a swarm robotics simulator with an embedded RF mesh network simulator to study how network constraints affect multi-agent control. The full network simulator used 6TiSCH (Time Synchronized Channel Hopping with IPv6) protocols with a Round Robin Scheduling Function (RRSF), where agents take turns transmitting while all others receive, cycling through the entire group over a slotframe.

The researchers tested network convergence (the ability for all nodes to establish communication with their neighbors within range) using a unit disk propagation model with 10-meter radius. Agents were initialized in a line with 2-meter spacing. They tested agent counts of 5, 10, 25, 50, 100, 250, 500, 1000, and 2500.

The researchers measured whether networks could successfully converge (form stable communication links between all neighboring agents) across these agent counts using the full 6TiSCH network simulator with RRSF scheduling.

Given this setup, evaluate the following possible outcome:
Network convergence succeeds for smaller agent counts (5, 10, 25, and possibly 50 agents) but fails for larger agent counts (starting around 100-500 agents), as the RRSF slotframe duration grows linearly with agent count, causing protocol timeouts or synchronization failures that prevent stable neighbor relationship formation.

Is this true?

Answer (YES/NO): YES